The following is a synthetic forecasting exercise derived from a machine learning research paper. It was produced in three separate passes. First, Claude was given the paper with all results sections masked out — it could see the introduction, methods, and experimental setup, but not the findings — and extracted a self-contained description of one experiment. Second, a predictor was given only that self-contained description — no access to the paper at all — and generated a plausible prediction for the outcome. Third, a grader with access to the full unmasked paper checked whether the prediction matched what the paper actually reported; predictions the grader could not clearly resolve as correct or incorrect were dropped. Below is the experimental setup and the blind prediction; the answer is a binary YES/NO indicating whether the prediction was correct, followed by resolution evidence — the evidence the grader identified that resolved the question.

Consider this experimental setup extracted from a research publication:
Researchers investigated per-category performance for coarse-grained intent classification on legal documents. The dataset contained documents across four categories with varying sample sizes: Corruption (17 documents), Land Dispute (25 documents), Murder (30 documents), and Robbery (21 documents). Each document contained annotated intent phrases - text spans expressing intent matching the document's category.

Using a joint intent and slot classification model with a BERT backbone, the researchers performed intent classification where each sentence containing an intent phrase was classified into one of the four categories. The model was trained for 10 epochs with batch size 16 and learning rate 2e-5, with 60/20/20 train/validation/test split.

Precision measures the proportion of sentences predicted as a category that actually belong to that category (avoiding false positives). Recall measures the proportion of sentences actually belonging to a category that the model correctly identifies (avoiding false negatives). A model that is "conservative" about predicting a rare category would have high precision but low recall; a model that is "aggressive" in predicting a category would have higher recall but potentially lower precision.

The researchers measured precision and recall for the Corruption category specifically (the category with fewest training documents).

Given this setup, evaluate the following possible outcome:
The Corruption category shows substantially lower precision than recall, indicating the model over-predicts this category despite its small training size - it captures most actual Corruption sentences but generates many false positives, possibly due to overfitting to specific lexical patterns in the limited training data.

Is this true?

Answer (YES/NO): YES